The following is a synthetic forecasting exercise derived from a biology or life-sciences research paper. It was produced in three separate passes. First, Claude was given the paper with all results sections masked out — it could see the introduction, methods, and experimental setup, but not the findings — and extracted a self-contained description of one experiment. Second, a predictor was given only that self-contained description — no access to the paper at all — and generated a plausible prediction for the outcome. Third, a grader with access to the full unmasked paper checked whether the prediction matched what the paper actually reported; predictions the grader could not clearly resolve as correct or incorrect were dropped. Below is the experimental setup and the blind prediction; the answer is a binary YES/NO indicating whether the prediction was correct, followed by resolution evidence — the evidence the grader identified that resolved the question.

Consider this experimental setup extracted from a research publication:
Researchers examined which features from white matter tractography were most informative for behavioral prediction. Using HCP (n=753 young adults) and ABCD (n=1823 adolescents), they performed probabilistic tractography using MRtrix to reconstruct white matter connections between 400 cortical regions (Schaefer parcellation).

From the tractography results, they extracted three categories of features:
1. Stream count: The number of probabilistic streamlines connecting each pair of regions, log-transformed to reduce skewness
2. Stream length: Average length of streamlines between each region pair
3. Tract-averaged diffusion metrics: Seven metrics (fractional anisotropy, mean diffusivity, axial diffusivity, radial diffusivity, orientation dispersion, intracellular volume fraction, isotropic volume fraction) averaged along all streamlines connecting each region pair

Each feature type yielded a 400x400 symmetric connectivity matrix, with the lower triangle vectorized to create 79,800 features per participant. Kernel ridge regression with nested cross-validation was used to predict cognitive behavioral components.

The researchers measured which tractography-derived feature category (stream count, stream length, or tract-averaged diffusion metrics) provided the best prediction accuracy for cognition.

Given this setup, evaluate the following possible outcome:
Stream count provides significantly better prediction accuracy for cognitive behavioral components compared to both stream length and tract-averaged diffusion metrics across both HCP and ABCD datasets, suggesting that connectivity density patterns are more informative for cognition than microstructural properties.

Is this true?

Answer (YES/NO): NO